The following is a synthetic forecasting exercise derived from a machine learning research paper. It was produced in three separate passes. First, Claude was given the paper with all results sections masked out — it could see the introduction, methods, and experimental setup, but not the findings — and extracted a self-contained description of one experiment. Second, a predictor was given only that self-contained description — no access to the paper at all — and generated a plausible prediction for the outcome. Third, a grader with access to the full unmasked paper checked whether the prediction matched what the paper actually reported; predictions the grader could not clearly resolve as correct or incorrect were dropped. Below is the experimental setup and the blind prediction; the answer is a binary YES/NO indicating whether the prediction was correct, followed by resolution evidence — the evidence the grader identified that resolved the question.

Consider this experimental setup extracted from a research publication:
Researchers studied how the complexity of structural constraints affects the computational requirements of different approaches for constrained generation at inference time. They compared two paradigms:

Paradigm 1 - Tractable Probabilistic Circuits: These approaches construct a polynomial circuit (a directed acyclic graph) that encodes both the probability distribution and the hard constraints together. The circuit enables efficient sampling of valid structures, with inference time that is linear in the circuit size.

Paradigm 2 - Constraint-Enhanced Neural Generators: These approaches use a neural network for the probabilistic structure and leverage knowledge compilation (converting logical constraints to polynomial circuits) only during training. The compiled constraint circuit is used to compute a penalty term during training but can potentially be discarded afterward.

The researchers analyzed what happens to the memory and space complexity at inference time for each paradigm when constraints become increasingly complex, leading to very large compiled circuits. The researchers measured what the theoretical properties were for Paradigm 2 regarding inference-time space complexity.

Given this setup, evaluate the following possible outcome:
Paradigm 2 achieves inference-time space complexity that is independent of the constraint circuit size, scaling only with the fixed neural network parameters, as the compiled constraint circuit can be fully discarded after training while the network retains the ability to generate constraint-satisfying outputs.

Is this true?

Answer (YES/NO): YES